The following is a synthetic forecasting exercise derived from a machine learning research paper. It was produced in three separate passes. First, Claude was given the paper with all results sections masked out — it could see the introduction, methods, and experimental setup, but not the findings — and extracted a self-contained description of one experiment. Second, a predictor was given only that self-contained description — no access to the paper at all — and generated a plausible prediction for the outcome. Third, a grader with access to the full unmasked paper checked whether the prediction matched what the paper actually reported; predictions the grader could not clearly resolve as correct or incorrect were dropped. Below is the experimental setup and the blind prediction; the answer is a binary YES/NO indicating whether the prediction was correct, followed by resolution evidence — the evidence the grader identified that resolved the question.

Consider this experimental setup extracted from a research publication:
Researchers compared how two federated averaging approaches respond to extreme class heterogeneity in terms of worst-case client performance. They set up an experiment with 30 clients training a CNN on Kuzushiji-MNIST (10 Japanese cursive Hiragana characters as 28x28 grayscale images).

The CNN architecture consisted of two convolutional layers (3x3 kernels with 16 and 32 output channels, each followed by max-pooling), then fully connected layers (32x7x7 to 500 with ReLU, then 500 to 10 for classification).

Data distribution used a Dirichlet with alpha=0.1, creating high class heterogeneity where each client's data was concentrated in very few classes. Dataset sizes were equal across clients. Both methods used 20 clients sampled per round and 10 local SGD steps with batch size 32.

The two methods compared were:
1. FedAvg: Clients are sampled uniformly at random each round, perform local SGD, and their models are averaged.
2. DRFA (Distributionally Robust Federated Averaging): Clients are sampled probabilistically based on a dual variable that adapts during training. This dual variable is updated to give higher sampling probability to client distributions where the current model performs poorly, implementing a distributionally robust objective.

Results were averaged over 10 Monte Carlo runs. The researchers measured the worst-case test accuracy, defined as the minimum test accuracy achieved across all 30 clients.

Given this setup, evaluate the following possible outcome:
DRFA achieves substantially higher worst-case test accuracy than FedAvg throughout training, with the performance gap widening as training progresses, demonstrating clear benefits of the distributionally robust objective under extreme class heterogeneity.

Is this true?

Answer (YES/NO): NO